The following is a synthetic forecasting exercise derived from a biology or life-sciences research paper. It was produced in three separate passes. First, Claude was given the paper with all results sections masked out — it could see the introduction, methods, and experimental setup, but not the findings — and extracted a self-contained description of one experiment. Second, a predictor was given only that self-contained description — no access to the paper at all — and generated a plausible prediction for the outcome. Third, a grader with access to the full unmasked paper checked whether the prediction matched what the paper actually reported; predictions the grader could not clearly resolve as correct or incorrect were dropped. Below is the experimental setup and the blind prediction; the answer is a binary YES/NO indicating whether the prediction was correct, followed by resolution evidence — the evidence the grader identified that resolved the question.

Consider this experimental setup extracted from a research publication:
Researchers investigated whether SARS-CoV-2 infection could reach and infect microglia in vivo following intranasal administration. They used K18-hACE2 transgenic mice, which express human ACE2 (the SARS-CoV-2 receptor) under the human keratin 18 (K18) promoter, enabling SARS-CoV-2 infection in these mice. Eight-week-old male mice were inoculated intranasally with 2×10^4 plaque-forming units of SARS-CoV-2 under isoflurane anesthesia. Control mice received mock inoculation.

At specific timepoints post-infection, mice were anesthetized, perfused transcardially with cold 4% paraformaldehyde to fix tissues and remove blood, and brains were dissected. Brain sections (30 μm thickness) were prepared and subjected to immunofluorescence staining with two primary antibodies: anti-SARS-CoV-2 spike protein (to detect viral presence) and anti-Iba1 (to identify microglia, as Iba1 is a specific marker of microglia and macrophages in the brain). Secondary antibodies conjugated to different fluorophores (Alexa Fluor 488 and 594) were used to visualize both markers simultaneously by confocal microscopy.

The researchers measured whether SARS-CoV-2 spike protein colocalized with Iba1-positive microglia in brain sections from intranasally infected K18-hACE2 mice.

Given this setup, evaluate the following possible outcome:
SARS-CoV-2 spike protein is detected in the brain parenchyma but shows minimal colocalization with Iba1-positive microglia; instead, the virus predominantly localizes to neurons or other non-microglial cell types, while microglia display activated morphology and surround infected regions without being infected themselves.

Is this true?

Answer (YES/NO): NO